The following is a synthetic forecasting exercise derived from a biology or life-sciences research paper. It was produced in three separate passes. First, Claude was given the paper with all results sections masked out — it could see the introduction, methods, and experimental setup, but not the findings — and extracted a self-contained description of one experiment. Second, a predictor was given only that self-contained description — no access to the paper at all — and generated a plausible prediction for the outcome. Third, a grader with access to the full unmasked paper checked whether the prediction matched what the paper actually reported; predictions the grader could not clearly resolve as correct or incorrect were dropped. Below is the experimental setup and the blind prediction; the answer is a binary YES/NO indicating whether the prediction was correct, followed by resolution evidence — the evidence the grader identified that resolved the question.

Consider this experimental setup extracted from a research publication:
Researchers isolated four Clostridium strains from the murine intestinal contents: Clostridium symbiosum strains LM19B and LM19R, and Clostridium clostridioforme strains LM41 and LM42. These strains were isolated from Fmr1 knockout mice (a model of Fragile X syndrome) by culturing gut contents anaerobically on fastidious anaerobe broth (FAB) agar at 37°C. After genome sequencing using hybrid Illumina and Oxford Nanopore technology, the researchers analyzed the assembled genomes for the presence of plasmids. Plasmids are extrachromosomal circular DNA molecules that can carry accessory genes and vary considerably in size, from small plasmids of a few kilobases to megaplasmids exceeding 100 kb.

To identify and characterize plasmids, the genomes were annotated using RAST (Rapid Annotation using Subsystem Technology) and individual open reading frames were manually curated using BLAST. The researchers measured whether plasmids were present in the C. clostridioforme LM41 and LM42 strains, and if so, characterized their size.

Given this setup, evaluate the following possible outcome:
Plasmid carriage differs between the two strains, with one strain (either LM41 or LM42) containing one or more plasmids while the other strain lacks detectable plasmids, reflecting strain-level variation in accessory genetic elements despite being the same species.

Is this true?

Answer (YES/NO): NO